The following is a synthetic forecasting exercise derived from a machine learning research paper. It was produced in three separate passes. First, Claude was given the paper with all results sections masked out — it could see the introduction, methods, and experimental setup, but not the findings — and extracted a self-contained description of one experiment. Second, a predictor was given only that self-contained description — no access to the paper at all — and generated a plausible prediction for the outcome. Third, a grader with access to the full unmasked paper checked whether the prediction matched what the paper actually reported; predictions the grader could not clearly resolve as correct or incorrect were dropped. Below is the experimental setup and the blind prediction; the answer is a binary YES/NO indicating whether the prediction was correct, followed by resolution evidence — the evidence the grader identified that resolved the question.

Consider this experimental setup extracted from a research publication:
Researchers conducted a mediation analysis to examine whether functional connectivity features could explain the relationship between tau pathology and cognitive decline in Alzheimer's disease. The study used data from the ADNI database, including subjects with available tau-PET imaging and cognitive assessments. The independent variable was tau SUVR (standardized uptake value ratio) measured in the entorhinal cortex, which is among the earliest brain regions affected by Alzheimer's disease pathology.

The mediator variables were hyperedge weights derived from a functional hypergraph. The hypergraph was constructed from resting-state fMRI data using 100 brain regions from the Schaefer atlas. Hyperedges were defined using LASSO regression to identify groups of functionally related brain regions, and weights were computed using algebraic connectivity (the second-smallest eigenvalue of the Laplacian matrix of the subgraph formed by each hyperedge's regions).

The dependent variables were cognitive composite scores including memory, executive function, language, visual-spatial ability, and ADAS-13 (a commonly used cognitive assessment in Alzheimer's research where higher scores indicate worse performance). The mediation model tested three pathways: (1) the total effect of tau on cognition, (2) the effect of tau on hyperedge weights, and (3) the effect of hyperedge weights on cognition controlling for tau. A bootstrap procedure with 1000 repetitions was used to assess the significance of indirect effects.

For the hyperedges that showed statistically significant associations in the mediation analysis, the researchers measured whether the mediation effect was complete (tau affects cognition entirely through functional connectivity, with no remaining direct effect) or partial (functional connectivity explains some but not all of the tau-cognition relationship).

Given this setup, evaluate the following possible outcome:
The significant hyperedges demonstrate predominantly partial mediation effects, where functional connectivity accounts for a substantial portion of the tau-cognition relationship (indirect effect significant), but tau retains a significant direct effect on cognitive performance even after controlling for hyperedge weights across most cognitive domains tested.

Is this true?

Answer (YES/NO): NO